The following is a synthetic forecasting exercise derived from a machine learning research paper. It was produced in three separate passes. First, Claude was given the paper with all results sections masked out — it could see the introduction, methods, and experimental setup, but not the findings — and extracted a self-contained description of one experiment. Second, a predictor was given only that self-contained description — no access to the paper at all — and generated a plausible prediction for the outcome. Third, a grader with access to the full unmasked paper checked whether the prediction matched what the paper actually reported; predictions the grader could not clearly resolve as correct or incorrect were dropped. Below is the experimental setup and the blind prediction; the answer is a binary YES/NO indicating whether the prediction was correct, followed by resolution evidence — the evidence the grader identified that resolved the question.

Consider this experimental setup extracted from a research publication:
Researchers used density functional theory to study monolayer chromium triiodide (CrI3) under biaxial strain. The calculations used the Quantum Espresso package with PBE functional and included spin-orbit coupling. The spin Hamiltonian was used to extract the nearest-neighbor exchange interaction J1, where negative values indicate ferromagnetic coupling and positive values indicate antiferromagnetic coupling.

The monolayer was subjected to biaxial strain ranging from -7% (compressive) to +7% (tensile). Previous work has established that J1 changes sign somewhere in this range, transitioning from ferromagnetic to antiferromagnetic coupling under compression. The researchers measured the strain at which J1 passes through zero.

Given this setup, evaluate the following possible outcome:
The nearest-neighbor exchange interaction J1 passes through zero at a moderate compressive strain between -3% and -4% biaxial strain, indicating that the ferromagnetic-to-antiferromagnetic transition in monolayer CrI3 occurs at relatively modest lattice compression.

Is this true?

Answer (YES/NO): NO